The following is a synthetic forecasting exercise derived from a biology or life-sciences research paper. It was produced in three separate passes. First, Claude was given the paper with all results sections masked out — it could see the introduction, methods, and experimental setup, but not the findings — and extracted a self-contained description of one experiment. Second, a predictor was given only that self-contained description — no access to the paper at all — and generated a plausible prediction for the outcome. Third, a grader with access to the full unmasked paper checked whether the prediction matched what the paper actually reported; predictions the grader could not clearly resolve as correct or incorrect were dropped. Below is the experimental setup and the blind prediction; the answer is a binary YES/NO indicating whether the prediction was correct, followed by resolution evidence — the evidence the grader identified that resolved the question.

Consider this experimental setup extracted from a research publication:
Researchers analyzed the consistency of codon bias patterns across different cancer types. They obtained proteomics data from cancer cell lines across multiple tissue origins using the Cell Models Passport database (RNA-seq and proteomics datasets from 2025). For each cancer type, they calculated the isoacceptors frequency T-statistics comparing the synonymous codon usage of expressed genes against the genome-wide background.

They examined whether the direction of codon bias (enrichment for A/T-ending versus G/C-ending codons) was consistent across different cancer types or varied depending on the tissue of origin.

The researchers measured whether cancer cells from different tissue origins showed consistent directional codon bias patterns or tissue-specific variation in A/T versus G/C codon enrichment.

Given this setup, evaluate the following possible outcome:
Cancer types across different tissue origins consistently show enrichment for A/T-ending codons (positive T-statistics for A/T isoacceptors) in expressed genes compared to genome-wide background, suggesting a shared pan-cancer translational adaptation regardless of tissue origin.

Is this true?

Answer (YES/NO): NO